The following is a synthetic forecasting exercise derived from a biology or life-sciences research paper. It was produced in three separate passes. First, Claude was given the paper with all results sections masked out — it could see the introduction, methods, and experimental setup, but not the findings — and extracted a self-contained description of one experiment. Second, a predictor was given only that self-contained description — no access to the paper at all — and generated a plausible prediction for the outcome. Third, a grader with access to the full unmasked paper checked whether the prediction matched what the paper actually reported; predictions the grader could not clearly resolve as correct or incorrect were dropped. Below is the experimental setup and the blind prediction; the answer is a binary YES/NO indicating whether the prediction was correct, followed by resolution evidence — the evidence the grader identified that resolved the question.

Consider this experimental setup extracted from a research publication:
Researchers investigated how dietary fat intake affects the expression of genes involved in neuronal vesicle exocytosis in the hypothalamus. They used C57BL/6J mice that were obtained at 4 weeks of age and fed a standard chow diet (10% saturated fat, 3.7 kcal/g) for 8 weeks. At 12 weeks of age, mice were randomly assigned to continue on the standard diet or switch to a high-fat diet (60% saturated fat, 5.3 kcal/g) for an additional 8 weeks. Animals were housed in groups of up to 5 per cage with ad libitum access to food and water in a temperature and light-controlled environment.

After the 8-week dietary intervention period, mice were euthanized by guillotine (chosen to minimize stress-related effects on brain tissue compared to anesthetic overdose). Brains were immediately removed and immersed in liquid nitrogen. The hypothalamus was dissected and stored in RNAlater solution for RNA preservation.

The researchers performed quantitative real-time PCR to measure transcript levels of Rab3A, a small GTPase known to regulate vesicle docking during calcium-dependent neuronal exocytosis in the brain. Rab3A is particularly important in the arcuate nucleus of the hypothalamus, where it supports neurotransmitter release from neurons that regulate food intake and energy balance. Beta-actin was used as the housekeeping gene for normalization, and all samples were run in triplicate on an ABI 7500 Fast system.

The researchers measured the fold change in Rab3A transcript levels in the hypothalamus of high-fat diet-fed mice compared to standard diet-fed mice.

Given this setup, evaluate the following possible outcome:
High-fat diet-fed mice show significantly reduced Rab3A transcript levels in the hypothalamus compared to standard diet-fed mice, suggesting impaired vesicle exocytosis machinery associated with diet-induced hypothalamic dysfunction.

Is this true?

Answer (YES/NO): YES